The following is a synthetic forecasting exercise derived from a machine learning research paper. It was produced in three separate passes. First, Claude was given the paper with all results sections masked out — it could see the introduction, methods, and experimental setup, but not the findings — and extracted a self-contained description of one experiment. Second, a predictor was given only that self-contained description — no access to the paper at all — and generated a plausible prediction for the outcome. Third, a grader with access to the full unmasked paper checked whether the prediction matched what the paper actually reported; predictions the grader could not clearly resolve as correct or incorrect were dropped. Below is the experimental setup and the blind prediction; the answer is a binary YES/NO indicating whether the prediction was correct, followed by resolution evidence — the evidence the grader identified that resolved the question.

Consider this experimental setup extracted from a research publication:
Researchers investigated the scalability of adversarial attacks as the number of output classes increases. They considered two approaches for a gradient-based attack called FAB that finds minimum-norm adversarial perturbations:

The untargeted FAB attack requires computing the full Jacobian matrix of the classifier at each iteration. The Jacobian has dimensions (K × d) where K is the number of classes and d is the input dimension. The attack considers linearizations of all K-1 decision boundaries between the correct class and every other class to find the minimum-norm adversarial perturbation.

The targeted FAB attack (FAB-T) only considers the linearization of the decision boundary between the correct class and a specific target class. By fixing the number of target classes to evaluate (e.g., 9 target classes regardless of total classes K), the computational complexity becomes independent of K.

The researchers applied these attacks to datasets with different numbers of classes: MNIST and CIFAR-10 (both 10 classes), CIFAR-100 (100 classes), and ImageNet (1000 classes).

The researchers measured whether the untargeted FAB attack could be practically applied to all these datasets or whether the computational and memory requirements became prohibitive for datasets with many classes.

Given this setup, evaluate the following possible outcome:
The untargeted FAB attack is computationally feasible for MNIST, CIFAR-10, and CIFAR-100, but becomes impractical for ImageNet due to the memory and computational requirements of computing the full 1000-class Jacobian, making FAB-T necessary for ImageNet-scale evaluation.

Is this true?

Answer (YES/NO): NO